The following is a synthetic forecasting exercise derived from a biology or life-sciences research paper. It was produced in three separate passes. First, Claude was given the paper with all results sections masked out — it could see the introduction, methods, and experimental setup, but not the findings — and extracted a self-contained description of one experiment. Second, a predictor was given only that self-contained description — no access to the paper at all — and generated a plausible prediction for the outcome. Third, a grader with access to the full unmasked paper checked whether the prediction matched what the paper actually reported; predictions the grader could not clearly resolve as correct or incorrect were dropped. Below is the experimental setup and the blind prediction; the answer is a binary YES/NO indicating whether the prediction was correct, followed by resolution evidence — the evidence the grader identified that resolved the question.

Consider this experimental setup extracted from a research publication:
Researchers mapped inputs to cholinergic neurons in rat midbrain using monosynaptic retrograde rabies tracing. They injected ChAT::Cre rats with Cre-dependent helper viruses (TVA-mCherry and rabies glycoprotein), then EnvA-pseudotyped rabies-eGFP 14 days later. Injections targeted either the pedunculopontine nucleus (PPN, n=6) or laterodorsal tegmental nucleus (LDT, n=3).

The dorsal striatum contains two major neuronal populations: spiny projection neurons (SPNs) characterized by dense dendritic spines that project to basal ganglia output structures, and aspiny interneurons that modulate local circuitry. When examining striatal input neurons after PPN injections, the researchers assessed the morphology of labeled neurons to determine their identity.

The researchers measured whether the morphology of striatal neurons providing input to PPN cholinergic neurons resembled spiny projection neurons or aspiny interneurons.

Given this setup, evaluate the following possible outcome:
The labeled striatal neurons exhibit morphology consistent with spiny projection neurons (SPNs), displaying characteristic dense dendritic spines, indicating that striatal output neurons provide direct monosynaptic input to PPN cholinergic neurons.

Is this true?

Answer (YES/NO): YES